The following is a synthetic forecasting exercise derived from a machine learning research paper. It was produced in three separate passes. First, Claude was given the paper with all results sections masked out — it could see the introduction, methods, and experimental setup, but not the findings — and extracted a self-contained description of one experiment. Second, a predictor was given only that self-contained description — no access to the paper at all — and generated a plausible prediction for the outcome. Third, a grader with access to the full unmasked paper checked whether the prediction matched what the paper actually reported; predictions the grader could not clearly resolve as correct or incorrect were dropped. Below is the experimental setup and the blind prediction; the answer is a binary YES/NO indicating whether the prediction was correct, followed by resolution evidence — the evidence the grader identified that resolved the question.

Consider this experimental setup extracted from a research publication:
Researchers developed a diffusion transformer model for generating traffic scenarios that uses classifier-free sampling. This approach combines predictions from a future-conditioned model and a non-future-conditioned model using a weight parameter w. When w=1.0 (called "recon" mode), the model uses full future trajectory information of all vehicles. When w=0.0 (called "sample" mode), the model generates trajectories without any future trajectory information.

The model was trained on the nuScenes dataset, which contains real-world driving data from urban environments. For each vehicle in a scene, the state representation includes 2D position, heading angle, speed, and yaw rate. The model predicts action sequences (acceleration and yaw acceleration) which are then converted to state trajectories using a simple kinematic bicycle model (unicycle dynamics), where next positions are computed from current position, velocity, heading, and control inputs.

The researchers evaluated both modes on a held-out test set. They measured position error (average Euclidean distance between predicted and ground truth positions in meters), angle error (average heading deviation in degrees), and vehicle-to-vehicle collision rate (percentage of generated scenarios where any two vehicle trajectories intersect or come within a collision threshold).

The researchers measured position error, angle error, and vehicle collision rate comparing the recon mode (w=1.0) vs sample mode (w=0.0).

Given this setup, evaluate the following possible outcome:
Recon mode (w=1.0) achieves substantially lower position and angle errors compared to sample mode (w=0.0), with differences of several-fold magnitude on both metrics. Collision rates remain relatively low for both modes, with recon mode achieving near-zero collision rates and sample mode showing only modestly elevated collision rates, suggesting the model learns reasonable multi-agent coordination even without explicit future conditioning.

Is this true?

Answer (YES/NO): NO